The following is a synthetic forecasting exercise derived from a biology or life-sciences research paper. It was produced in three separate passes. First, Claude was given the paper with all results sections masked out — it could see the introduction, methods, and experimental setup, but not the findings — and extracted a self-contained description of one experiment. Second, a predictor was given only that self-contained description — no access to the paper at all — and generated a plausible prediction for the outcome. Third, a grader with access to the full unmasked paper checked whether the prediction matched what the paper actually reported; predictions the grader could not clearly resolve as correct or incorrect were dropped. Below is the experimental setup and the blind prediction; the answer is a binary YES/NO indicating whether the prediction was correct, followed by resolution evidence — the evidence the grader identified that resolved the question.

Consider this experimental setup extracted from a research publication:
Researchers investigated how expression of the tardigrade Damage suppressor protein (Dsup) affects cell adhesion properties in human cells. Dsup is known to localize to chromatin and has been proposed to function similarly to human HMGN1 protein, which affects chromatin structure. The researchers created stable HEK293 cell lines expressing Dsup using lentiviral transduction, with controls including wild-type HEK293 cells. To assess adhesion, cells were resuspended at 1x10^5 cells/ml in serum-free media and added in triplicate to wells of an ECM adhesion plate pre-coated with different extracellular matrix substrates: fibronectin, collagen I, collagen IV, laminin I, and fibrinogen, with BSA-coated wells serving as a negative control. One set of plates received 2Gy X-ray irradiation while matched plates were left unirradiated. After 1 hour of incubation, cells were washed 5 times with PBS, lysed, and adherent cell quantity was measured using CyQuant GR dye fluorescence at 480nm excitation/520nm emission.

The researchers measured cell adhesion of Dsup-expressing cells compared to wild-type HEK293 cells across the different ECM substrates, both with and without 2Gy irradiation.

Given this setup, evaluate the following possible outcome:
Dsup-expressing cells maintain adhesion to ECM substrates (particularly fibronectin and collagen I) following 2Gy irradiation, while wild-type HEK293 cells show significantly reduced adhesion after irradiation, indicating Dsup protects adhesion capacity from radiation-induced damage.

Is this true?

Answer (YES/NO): NO